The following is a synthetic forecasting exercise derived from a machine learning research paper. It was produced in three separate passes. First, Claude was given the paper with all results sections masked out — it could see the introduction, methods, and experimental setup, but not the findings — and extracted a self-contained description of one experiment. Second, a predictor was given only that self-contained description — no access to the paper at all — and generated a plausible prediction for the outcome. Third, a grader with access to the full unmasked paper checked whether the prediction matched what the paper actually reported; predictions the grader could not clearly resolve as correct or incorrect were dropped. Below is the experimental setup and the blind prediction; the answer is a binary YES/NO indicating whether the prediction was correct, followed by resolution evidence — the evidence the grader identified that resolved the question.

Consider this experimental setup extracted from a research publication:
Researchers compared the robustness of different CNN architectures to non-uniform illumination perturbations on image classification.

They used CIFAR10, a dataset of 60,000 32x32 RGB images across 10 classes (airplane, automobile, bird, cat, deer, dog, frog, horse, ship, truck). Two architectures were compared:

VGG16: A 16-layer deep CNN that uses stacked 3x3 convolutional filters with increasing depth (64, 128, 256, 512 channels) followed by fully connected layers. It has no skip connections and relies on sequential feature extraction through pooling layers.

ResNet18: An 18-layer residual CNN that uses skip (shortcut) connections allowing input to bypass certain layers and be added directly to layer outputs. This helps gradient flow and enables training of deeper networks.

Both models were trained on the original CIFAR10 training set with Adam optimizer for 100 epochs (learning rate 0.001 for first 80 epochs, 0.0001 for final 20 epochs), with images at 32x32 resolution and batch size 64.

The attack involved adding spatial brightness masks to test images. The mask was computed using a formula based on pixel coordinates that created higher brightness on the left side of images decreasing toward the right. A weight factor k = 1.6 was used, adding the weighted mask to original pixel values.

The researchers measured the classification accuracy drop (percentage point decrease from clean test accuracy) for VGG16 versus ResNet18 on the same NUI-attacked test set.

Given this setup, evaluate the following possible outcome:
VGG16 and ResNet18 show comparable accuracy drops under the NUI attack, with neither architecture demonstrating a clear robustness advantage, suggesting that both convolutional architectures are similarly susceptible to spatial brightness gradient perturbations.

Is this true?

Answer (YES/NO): YES